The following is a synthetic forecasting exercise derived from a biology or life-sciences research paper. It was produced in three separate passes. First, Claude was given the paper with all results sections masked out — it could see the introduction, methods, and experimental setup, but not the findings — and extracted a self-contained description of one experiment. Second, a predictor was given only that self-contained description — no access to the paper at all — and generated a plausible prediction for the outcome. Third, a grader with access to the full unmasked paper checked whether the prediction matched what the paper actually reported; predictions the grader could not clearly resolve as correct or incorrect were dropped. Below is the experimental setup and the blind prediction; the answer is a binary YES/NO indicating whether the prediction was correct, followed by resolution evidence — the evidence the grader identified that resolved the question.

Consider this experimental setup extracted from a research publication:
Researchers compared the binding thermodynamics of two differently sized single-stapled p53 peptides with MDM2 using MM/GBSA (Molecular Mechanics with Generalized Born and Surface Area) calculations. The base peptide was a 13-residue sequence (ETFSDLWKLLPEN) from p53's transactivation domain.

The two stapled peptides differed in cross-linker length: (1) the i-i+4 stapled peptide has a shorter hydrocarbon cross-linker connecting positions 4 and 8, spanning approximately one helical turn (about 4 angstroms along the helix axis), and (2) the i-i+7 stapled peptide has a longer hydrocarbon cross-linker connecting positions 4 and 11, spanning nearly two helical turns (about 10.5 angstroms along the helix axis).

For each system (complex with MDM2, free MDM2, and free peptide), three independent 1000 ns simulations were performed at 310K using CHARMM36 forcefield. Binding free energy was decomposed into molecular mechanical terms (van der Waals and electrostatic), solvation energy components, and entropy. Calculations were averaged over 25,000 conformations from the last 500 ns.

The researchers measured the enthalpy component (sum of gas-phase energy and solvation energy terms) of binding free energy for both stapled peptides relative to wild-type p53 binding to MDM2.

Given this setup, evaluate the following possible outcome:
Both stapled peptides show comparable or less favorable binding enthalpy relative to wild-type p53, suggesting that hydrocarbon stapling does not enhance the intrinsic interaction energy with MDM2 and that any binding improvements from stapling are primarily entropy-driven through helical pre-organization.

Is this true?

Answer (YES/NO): NO